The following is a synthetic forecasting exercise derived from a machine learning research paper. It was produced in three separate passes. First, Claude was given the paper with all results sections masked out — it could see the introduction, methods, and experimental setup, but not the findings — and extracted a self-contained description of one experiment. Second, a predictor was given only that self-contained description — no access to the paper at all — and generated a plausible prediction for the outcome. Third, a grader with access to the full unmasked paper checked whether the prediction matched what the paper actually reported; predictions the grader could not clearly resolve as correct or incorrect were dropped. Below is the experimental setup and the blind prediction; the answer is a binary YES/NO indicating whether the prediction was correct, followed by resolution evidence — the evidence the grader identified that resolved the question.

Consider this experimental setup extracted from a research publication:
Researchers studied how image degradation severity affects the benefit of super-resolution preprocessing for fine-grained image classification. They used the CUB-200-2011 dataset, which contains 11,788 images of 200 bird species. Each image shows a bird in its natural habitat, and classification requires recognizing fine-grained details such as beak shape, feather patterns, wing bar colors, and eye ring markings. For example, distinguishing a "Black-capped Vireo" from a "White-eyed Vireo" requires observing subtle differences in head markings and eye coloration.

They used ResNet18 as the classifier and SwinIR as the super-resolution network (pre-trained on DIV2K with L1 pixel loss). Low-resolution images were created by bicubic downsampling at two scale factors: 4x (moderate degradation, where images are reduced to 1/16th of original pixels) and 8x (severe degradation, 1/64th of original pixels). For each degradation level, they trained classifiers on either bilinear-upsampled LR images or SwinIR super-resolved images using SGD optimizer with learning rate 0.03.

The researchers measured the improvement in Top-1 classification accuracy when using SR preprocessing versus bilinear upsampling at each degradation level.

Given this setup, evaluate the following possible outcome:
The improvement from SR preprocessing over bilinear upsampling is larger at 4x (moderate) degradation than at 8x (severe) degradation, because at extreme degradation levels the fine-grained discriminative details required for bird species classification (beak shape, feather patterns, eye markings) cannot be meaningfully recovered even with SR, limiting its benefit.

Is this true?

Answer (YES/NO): NO